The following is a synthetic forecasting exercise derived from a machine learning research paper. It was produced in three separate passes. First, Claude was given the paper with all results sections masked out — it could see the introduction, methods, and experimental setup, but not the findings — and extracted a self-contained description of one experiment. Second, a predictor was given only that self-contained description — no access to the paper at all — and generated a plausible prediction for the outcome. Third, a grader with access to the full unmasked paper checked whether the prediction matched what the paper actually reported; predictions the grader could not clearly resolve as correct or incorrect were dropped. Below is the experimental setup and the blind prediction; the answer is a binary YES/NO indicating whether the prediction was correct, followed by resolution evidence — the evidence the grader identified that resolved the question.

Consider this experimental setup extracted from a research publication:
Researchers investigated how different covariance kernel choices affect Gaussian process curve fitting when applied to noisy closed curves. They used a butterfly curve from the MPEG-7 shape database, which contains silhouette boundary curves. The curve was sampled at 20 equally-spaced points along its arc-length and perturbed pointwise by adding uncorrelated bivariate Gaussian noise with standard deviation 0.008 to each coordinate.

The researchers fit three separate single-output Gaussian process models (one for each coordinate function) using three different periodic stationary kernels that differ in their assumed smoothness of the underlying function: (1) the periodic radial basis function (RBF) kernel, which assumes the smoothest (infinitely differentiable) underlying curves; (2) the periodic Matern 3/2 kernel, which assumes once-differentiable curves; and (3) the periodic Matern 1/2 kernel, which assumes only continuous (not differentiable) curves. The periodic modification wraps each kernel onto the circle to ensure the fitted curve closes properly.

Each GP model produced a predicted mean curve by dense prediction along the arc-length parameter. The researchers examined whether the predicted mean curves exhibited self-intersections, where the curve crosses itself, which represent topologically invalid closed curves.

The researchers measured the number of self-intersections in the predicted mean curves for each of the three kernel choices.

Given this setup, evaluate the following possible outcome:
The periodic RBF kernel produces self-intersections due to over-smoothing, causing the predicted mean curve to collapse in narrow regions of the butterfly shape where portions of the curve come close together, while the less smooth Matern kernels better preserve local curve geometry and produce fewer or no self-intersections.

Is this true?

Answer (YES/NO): YES